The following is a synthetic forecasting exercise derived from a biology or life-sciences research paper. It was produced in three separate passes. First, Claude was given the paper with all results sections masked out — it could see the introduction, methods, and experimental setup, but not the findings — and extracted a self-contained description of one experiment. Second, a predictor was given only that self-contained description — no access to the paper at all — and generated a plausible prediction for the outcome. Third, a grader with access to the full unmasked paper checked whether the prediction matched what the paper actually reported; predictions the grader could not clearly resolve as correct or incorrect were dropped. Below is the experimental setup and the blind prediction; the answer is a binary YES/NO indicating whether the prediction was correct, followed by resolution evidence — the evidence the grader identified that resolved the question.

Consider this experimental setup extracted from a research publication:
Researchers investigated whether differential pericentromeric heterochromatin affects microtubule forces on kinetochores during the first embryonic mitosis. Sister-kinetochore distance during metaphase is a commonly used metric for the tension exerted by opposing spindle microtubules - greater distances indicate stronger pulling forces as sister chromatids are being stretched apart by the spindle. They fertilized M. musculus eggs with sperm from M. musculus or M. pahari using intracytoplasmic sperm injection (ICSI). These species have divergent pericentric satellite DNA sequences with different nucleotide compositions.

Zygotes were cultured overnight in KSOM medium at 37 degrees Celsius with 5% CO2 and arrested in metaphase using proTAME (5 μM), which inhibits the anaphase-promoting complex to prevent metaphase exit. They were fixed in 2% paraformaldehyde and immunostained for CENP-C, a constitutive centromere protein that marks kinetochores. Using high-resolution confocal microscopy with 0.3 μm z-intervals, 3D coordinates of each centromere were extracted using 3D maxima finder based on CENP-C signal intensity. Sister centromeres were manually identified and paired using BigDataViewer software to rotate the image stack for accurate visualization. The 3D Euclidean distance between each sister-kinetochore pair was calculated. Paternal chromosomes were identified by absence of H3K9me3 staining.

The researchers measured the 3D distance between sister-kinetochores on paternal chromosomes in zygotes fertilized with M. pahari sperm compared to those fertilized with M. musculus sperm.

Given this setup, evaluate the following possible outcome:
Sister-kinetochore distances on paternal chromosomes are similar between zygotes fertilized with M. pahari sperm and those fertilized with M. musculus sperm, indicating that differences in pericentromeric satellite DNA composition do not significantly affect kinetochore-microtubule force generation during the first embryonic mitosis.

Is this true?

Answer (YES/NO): NO